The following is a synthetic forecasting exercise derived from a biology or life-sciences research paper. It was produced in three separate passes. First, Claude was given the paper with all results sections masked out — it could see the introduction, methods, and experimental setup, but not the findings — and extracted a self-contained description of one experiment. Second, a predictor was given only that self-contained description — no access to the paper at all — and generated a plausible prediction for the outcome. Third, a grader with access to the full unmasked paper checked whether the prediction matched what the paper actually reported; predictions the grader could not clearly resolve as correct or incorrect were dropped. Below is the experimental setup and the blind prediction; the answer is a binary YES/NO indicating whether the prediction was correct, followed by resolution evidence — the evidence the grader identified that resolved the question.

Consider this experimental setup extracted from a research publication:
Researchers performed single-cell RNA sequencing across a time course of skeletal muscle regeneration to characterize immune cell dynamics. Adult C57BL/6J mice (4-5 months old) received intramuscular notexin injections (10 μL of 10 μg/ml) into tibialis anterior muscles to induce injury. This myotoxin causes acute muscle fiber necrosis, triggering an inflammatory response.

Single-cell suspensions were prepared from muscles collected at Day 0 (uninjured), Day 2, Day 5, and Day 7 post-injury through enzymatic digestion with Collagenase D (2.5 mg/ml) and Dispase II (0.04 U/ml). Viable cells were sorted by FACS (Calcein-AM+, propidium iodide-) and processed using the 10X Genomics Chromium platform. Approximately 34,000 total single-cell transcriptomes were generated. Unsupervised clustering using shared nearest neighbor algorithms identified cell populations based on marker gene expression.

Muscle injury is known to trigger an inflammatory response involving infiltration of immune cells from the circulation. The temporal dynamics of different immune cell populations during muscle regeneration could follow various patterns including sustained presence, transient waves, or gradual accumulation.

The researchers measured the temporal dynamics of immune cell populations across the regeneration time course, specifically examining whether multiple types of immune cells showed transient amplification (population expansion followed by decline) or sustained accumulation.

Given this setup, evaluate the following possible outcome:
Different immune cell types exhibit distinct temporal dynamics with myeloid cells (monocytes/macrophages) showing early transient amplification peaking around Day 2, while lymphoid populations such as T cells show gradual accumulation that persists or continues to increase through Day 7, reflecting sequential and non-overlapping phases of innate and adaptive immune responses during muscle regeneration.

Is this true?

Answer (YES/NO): NO